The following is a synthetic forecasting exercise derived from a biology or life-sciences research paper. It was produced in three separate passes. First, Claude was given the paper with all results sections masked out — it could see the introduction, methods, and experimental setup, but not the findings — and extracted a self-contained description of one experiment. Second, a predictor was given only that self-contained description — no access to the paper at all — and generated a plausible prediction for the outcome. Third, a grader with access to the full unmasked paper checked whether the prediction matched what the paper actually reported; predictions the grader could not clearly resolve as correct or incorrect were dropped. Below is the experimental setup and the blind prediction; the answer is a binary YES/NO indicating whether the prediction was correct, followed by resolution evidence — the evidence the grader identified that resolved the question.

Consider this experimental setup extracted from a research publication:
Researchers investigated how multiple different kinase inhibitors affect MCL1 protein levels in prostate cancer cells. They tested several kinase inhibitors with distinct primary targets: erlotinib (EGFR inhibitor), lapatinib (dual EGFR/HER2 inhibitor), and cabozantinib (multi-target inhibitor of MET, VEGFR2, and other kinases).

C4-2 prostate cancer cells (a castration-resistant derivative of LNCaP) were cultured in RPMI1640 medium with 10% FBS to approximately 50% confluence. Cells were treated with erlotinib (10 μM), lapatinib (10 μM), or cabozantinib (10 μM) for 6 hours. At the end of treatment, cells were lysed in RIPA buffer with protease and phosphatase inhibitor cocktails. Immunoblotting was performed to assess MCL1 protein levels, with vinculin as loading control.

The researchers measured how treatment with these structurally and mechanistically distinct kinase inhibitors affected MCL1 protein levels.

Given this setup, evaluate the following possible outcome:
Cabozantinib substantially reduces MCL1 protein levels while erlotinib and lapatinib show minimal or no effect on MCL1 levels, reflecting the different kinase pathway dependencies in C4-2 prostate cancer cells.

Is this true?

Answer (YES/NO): NO